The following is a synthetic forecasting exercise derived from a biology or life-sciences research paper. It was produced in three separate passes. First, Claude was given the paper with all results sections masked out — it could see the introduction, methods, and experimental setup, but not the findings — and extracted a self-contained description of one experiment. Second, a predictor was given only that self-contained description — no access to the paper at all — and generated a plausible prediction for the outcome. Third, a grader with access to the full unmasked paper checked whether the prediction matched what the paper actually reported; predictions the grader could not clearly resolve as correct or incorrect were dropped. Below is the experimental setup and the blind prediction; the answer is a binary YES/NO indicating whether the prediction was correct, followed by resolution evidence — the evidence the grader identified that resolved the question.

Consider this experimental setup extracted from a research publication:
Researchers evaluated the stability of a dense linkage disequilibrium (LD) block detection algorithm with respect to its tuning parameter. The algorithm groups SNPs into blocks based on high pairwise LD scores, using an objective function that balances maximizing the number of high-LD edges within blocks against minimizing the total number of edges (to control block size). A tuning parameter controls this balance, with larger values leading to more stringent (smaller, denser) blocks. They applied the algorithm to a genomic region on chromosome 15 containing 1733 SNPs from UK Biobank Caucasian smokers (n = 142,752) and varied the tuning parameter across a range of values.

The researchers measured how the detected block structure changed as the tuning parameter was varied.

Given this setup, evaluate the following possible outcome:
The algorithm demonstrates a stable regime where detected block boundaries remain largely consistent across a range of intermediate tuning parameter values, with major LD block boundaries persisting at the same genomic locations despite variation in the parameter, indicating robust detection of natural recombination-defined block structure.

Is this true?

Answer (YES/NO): YES